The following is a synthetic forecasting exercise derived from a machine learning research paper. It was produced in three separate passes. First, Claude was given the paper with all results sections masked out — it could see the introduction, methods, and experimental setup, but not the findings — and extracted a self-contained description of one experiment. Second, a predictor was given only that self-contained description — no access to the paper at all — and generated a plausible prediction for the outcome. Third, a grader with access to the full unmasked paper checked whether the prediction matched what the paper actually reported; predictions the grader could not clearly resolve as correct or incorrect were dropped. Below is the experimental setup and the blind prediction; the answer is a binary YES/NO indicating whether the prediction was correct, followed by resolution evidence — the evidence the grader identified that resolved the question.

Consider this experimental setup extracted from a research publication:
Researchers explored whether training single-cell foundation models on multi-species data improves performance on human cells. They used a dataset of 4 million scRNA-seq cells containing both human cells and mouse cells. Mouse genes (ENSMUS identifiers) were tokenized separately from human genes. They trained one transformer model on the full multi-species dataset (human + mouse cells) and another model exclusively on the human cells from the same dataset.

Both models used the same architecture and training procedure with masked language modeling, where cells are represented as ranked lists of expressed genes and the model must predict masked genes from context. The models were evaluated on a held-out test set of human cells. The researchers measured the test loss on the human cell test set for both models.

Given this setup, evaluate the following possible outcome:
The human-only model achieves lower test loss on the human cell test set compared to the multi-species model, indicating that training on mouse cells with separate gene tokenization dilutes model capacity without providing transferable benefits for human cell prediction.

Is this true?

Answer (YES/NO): NO